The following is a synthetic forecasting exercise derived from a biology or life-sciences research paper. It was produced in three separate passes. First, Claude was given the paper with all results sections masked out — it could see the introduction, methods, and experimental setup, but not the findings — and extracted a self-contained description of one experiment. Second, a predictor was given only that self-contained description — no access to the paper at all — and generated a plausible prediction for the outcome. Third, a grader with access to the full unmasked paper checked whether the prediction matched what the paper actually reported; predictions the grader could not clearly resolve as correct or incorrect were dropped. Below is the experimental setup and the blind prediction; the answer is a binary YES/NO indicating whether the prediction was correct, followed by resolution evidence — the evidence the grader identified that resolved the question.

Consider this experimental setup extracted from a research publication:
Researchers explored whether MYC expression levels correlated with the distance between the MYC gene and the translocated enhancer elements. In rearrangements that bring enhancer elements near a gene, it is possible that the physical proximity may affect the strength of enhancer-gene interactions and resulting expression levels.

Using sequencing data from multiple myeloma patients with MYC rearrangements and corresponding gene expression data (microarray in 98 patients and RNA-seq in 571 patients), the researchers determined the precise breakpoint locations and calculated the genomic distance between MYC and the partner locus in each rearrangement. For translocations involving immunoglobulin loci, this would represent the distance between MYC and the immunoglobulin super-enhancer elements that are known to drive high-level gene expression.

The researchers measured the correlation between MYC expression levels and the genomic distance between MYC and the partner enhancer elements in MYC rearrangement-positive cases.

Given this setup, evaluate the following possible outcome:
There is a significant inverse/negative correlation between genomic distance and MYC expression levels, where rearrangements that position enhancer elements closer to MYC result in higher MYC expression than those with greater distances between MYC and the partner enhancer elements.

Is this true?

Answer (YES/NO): NO